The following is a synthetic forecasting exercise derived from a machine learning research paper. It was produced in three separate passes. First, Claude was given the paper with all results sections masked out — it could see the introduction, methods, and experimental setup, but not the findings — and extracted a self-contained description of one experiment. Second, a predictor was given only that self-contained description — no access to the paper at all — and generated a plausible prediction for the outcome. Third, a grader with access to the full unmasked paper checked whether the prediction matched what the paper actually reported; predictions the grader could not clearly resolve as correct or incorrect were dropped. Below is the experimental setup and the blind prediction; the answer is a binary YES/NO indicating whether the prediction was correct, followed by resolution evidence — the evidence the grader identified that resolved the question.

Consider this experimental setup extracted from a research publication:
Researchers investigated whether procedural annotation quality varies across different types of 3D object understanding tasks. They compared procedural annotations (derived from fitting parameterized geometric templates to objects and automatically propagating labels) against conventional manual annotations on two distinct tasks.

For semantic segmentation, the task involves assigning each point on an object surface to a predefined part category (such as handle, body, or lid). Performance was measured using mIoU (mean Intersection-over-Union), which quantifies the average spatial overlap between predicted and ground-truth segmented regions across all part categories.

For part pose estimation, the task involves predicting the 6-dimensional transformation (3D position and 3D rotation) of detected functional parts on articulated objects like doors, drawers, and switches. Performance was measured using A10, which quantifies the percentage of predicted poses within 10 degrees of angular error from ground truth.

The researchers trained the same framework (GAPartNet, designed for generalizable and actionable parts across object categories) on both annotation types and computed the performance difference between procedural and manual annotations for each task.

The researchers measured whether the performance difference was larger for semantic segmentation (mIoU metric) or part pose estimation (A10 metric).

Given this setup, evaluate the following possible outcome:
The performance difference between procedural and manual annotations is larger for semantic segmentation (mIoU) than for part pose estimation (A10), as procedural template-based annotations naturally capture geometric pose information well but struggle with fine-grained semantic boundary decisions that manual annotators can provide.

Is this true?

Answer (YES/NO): NO